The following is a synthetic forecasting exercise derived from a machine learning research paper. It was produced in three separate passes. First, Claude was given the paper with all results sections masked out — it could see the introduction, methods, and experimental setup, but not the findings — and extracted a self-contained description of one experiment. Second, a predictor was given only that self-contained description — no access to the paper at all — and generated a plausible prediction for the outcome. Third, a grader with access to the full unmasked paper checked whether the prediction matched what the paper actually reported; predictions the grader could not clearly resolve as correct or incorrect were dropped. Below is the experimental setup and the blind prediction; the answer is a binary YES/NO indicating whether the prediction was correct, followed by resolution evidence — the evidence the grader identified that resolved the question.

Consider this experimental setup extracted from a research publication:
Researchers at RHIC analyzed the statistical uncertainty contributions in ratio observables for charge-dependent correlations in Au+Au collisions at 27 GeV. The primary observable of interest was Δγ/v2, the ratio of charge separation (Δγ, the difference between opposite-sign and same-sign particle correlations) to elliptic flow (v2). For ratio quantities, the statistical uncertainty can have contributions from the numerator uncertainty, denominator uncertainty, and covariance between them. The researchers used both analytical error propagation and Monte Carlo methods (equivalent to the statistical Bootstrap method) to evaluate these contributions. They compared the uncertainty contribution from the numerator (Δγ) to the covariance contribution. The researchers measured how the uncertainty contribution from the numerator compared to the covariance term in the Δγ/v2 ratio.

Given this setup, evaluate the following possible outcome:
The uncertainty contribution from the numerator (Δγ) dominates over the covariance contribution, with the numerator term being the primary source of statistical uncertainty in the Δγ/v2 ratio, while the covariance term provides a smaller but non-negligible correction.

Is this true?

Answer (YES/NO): NO